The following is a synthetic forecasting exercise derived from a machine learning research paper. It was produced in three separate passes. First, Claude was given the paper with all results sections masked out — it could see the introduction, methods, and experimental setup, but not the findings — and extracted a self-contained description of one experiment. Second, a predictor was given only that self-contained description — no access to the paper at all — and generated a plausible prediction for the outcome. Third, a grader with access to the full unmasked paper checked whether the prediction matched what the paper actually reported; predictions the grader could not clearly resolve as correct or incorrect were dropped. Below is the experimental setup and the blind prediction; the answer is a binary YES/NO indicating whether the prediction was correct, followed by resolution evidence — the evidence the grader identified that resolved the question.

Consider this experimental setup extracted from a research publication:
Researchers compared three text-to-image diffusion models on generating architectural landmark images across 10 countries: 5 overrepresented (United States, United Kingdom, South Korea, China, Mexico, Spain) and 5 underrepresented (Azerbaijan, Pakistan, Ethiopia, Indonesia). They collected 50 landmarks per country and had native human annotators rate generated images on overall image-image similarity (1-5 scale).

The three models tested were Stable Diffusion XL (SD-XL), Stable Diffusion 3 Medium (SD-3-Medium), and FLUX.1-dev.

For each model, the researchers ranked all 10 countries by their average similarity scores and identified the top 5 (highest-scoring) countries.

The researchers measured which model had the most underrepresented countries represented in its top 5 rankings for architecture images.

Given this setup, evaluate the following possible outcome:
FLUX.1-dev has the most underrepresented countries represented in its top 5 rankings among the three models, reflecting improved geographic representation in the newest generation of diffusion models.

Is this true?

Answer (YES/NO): NO